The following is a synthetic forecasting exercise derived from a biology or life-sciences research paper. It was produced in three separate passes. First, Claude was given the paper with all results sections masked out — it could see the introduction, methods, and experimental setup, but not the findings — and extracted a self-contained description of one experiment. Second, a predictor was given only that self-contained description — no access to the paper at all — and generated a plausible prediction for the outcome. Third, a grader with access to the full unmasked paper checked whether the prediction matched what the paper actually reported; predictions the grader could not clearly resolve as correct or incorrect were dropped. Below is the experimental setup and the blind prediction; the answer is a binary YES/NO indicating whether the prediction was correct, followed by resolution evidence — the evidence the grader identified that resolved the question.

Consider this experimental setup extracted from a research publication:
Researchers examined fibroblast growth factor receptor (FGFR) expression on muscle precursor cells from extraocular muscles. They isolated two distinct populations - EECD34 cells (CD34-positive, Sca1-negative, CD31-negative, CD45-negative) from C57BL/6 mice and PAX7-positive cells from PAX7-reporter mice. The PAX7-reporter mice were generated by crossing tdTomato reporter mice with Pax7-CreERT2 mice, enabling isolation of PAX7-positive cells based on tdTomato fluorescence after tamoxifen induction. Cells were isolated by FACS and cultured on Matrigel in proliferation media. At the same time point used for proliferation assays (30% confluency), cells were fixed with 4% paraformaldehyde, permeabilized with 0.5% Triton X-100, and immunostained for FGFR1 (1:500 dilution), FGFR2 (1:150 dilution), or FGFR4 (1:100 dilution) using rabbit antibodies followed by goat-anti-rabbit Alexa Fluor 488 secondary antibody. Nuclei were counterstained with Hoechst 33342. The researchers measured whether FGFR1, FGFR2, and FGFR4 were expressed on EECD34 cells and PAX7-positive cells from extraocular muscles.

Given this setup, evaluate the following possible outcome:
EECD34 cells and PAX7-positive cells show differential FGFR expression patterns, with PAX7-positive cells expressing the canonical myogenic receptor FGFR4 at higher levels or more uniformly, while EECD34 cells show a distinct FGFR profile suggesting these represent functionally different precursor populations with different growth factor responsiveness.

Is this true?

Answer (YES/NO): NO